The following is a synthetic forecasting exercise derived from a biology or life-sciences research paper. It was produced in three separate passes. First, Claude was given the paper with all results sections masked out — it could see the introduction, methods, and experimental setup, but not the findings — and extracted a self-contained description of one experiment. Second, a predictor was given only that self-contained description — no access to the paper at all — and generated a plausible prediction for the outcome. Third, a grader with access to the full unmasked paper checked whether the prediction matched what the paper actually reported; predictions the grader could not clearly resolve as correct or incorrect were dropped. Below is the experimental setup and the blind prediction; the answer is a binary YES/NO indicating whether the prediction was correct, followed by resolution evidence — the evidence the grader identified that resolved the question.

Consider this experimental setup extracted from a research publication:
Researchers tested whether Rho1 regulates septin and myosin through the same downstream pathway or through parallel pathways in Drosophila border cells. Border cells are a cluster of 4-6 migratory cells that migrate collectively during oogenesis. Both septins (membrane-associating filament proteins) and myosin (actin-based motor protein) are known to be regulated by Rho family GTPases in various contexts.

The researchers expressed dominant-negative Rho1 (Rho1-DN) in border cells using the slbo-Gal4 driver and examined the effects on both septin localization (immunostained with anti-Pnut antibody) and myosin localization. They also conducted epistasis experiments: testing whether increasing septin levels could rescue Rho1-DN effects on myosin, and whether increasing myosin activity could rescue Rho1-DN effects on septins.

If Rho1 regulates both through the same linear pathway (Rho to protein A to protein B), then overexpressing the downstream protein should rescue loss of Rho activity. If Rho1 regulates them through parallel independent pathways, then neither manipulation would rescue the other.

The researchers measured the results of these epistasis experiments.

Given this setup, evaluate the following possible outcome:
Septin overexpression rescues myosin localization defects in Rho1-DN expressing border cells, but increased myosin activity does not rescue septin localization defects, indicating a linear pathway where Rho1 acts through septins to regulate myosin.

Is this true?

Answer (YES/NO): NO